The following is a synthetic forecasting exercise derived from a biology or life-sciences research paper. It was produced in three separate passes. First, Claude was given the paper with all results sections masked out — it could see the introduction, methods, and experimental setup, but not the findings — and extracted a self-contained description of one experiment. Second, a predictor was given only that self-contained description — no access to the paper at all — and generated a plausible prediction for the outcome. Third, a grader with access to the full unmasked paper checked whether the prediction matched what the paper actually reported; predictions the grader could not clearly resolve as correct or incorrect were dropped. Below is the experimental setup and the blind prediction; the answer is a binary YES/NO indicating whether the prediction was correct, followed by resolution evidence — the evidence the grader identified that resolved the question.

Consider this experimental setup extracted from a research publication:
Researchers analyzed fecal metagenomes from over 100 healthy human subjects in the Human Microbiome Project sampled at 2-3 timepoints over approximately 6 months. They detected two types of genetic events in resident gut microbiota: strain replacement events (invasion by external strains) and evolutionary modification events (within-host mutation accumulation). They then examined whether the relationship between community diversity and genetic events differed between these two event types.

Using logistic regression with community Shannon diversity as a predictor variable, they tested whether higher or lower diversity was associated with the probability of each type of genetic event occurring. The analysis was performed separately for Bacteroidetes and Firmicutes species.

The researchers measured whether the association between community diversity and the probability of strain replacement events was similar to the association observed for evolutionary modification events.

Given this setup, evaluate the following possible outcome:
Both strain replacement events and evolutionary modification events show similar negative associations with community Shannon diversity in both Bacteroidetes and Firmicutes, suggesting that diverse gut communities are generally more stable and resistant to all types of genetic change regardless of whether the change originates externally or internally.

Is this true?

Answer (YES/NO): NO